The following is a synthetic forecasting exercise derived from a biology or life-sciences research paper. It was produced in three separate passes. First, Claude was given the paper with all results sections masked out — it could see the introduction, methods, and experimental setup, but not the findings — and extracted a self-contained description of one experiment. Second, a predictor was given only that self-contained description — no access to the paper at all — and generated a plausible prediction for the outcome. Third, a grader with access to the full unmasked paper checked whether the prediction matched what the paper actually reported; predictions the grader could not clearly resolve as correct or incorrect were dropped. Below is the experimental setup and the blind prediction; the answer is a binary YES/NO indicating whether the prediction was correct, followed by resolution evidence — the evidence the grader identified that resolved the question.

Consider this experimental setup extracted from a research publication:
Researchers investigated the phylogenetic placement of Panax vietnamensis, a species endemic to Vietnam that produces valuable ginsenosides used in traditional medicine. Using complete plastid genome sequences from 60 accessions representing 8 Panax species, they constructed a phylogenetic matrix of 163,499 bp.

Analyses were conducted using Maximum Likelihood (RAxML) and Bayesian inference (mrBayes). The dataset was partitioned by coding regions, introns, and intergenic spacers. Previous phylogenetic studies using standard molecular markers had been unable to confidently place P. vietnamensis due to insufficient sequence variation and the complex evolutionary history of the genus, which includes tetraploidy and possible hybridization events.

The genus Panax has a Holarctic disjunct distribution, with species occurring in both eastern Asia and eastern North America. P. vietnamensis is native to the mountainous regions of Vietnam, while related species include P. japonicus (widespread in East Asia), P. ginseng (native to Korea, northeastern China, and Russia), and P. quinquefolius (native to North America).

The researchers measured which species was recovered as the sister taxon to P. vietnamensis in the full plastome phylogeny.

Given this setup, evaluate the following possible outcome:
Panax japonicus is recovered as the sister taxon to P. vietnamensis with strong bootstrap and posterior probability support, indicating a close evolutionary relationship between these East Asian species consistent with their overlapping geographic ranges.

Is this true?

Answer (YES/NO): YES